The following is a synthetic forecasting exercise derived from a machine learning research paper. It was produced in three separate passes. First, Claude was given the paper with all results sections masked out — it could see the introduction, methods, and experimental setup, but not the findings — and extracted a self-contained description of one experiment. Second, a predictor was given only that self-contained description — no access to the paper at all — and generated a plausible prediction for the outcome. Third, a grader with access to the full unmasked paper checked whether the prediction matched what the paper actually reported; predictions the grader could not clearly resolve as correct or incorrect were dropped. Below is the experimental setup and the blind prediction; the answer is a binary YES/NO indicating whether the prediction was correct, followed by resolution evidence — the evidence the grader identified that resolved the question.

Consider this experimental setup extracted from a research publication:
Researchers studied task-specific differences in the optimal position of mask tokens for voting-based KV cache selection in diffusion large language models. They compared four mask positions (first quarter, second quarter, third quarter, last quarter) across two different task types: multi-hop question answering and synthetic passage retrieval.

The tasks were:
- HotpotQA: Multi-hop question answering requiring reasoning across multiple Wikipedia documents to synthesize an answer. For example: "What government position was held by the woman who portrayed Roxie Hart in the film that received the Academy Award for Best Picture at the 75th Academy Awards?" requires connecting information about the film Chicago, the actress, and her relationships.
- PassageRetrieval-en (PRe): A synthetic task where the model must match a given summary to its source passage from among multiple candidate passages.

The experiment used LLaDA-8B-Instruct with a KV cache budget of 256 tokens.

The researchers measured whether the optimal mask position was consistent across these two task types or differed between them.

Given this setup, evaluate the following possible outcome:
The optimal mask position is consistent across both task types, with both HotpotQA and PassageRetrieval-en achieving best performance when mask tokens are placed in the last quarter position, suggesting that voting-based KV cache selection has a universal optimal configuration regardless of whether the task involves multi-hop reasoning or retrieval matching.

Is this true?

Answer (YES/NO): NO